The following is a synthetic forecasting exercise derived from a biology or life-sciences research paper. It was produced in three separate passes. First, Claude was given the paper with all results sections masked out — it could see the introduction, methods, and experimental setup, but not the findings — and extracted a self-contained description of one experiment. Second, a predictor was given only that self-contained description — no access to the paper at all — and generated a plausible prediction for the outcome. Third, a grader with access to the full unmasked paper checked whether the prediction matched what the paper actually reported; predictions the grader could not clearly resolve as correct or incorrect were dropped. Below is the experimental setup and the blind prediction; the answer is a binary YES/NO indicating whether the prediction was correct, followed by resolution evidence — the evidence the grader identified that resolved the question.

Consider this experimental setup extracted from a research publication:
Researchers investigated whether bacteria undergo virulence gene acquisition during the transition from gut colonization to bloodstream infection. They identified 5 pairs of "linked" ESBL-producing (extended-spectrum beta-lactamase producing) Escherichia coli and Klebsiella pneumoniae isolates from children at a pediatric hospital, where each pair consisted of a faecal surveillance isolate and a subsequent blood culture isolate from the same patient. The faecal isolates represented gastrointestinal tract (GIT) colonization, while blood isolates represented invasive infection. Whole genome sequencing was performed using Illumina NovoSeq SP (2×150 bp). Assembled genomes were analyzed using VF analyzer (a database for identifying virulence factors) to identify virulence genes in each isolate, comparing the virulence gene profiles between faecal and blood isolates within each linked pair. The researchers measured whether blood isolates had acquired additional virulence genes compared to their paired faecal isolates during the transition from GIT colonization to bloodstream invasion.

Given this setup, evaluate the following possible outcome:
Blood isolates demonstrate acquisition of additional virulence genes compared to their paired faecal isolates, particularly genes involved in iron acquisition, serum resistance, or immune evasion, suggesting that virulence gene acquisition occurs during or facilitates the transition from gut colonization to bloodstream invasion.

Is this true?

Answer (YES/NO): NO